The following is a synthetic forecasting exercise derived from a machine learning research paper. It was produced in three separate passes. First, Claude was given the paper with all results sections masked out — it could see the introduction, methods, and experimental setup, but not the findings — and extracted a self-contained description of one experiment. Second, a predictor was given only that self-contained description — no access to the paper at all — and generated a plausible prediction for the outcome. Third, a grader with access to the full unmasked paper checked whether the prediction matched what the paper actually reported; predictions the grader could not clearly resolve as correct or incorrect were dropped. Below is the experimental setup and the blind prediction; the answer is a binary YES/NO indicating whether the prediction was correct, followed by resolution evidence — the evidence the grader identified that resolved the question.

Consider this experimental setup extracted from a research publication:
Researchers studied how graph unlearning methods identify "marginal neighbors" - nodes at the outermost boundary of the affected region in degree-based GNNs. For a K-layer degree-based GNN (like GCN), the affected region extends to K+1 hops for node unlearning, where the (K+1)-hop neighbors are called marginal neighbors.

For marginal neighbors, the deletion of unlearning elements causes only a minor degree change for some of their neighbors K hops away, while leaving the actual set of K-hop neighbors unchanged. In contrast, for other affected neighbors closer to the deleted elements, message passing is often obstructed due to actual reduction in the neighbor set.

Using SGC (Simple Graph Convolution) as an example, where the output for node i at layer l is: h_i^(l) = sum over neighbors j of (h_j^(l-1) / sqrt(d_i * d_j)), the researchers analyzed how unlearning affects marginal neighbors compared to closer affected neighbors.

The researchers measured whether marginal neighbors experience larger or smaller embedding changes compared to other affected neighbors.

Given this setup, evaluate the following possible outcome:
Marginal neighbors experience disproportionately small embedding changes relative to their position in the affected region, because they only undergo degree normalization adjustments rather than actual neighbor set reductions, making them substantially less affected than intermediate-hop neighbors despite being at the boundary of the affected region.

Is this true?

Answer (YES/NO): YES